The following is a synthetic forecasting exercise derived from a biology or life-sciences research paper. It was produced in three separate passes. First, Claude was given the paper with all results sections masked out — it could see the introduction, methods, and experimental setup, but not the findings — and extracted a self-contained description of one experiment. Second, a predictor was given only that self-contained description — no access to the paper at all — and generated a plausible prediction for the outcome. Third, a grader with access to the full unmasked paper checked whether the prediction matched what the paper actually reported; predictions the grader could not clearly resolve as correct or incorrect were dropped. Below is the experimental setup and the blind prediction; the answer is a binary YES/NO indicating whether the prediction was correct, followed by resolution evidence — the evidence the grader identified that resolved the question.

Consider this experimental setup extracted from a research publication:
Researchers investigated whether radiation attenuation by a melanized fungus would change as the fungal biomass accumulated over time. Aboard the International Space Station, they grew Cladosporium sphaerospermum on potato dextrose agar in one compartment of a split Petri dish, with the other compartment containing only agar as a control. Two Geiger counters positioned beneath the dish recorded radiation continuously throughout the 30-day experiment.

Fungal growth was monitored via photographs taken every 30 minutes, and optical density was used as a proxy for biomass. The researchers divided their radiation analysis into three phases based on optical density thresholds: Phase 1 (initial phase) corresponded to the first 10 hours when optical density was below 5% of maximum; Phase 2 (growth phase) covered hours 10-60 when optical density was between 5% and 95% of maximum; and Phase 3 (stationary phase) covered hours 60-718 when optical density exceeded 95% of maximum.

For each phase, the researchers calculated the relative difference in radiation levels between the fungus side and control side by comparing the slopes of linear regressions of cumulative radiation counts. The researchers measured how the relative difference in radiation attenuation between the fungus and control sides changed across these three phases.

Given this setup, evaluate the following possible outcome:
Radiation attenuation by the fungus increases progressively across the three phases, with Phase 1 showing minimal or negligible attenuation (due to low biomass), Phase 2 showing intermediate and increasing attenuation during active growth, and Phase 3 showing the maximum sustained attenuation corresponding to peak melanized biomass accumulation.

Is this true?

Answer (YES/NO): YES